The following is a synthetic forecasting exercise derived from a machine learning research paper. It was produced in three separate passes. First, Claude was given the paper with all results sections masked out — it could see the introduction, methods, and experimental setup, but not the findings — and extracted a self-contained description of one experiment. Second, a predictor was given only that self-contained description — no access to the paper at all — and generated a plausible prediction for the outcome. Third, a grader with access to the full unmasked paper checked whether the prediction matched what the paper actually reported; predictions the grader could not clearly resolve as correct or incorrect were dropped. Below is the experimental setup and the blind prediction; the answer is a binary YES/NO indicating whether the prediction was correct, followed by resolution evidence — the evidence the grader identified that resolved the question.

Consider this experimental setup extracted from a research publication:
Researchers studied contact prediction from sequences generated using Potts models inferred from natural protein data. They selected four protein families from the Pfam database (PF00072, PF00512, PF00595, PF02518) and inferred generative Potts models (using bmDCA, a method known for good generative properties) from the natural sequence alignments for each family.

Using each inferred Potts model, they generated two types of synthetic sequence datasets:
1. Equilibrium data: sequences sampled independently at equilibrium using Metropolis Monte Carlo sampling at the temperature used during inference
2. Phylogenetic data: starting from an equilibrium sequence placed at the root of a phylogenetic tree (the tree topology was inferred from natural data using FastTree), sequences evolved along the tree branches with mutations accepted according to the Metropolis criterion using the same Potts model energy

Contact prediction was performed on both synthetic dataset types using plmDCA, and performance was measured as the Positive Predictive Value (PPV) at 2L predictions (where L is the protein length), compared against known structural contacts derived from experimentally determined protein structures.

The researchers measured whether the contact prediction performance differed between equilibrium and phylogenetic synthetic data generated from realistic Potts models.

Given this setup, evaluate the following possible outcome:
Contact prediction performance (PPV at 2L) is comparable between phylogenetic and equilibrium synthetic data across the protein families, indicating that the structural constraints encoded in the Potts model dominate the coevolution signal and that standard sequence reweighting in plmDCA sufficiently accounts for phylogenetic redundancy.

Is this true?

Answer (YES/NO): NO